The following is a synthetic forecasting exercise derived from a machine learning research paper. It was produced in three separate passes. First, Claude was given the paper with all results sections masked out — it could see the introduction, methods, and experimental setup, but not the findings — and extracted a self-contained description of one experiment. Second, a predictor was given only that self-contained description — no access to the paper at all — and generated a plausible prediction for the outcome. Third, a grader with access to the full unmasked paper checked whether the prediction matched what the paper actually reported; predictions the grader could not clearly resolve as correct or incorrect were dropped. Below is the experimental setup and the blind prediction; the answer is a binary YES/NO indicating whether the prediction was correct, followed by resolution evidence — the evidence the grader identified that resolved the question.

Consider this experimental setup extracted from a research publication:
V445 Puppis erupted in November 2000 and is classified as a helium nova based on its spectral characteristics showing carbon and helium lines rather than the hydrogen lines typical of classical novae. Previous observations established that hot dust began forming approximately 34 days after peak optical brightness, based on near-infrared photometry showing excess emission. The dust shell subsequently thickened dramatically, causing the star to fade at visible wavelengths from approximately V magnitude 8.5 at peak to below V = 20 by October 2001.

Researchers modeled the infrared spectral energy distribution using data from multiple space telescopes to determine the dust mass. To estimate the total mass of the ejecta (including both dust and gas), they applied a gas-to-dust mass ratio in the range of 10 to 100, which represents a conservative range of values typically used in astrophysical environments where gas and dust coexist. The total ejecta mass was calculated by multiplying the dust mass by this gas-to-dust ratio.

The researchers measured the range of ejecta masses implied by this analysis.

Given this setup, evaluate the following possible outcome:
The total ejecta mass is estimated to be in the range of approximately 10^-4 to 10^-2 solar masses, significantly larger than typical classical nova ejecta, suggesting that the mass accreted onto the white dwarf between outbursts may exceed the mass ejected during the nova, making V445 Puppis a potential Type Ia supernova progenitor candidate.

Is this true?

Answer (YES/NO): NO